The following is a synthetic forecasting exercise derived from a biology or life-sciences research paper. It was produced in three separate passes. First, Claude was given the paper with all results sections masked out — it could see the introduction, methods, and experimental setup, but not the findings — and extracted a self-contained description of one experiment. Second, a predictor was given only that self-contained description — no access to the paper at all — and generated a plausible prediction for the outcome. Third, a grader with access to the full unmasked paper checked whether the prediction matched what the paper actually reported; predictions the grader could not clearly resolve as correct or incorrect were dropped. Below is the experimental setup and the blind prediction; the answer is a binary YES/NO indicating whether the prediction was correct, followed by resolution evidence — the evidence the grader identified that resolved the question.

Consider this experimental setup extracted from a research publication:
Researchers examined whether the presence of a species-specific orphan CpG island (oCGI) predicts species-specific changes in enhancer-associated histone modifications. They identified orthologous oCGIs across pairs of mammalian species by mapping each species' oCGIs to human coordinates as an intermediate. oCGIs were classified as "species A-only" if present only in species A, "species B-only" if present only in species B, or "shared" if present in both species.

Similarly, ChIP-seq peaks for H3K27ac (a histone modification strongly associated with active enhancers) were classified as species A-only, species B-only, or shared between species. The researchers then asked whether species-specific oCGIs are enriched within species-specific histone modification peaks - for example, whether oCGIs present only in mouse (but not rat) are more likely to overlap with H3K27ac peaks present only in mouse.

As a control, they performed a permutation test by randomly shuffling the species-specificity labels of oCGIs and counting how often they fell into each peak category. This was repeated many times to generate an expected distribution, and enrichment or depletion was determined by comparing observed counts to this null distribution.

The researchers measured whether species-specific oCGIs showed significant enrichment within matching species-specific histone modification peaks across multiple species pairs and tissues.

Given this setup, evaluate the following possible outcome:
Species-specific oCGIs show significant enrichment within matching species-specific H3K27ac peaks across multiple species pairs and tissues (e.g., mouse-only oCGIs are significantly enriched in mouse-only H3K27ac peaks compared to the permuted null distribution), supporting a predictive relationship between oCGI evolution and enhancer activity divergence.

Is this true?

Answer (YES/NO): YES